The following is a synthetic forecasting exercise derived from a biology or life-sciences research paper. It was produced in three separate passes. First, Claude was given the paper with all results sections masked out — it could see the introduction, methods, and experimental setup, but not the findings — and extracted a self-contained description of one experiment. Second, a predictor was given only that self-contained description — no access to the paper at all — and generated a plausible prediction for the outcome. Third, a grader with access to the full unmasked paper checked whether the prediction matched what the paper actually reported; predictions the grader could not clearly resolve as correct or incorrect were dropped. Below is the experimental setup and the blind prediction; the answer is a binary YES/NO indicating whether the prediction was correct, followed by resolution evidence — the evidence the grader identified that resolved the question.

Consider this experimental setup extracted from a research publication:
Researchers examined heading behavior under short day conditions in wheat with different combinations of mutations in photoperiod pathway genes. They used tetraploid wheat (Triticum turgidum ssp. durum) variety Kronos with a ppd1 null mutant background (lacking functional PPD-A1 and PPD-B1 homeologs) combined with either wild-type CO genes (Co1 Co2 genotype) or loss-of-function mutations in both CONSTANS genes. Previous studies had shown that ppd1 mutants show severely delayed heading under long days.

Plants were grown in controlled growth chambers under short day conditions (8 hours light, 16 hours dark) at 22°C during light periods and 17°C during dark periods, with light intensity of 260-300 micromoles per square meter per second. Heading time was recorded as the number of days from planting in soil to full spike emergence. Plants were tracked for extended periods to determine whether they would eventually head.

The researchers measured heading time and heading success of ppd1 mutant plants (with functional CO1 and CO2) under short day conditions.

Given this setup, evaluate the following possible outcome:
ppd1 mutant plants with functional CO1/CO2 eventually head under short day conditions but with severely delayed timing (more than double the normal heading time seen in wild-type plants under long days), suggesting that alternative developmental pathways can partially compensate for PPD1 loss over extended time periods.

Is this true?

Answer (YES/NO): NO